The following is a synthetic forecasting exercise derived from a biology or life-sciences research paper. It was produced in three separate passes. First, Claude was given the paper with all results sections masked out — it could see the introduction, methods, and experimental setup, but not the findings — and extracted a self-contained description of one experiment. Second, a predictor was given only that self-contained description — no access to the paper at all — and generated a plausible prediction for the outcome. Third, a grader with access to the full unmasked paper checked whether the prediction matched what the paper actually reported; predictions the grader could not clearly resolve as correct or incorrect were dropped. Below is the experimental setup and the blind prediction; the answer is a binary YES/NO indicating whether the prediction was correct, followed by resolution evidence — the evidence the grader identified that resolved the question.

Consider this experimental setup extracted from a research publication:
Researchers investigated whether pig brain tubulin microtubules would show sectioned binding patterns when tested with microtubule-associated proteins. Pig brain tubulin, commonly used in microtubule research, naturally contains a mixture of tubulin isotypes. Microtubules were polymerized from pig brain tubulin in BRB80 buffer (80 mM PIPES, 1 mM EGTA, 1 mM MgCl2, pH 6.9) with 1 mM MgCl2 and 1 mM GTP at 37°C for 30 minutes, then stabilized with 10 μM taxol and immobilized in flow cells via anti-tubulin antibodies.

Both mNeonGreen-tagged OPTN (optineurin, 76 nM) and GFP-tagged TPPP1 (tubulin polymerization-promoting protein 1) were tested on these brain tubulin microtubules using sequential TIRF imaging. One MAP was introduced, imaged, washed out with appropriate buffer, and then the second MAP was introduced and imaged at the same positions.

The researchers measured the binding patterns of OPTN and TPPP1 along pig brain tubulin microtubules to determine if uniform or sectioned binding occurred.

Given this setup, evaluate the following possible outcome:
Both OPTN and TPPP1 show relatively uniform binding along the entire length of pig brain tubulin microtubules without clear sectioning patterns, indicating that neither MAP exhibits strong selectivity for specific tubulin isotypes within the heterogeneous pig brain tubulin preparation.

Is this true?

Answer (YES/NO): NO